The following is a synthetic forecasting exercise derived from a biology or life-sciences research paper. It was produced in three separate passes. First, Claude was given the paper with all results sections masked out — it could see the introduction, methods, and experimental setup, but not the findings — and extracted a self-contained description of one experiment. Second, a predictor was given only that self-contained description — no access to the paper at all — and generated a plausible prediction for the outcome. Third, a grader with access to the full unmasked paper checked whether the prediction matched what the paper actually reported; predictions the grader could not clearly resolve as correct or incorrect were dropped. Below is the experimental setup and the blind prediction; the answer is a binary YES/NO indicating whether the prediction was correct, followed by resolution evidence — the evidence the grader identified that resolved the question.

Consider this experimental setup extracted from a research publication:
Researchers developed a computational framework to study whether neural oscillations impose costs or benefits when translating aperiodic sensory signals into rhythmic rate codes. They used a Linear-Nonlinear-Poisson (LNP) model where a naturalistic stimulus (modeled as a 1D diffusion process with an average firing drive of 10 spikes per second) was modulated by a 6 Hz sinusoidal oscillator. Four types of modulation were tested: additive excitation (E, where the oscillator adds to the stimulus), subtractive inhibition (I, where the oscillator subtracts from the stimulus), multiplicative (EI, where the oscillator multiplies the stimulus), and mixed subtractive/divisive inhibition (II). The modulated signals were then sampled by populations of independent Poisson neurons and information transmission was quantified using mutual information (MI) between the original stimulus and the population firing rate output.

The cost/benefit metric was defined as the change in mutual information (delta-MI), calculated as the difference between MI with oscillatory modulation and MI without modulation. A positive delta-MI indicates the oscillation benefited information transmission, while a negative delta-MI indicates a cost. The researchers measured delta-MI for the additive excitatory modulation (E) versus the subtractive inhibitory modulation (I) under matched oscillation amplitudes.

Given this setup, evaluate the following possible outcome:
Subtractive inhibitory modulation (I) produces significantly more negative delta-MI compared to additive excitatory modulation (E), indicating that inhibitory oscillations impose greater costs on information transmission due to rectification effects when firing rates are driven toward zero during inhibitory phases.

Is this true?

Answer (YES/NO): YES